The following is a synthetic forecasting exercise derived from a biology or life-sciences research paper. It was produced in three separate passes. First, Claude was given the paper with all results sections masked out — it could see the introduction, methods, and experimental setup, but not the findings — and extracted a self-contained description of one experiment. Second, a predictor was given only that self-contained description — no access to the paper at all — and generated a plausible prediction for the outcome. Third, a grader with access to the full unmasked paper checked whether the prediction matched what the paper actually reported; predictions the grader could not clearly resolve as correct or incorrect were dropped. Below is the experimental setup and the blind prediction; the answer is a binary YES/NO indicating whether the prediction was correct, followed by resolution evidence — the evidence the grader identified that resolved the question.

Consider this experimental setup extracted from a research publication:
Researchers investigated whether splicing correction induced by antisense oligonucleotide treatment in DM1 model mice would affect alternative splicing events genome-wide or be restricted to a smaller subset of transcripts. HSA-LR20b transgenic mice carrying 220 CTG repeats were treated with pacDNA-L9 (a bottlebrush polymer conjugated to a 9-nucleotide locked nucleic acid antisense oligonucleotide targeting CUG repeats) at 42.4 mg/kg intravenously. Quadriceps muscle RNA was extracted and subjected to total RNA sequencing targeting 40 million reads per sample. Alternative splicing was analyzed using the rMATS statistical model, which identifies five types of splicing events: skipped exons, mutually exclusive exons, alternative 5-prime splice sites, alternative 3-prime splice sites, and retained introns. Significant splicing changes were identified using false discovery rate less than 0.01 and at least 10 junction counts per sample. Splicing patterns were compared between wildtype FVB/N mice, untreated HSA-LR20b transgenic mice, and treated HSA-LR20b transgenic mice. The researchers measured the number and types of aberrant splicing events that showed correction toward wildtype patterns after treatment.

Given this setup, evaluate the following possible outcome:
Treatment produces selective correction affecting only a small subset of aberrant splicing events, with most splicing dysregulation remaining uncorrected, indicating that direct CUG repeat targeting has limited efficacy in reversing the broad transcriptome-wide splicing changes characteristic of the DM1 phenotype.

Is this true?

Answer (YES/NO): NO